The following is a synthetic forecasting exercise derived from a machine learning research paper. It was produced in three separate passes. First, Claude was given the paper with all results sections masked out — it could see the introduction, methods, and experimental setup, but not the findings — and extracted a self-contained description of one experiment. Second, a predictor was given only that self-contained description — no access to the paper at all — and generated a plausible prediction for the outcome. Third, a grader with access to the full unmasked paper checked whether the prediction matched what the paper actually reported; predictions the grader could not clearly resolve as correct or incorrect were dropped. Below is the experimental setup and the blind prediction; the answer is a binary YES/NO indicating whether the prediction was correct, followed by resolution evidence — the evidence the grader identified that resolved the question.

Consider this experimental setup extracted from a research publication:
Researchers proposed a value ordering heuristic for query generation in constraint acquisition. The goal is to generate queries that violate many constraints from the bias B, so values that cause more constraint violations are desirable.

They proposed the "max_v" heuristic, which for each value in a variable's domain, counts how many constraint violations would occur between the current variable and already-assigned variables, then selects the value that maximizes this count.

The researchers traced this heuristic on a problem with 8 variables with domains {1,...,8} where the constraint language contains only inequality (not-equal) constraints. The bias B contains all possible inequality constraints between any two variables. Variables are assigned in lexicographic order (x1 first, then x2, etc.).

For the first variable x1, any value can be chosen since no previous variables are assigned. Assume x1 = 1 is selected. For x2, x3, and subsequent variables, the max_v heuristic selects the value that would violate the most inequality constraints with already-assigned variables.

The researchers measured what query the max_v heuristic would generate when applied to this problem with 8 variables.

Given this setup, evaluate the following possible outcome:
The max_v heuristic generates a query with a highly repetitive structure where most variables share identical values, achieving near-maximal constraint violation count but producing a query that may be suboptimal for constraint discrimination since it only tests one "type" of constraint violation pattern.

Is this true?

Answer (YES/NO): NO